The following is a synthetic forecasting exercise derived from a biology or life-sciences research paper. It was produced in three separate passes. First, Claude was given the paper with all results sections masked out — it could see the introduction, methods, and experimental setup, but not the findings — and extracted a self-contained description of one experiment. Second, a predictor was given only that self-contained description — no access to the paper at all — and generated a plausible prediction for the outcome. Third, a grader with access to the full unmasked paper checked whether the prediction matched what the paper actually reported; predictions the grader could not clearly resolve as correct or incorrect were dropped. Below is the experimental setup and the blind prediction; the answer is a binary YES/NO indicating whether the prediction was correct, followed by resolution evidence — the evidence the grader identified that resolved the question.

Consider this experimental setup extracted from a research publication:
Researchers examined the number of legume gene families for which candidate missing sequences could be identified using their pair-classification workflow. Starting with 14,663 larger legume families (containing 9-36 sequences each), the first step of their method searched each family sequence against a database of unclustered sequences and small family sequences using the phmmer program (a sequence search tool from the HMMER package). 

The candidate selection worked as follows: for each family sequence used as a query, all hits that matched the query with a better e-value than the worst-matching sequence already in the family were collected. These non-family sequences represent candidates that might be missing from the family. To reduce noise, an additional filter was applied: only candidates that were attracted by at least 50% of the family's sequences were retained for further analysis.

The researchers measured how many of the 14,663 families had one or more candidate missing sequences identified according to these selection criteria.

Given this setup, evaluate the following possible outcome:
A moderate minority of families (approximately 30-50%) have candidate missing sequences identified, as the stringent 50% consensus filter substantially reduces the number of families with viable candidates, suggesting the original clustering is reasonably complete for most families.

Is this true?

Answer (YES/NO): YES